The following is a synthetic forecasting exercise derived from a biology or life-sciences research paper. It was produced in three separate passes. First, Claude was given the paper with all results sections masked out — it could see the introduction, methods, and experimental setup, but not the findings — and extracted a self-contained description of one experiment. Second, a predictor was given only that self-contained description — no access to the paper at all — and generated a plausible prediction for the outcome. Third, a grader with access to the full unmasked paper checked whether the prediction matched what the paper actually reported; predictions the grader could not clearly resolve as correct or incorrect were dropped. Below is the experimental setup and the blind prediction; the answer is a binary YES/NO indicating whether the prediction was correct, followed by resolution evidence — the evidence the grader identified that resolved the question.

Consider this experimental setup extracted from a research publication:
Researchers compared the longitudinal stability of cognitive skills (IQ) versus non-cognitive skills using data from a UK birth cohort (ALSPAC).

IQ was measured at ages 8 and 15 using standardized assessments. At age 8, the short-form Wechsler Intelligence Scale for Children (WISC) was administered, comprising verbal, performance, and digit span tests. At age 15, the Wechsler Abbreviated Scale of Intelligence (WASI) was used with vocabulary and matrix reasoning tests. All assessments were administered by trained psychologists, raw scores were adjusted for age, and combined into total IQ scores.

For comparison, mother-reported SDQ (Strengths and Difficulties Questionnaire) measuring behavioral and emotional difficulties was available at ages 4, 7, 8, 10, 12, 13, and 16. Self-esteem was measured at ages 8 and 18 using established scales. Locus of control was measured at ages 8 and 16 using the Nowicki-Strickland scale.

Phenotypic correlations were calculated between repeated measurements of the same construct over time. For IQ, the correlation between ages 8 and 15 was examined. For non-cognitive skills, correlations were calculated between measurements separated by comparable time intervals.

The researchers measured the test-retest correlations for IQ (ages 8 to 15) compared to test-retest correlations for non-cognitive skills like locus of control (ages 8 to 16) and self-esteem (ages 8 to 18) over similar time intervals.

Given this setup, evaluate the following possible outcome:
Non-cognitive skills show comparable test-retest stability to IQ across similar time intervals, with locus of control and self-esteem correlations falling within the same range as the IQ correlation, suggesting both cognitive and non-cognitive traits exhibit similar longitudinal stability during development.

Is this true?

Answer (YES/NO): NO